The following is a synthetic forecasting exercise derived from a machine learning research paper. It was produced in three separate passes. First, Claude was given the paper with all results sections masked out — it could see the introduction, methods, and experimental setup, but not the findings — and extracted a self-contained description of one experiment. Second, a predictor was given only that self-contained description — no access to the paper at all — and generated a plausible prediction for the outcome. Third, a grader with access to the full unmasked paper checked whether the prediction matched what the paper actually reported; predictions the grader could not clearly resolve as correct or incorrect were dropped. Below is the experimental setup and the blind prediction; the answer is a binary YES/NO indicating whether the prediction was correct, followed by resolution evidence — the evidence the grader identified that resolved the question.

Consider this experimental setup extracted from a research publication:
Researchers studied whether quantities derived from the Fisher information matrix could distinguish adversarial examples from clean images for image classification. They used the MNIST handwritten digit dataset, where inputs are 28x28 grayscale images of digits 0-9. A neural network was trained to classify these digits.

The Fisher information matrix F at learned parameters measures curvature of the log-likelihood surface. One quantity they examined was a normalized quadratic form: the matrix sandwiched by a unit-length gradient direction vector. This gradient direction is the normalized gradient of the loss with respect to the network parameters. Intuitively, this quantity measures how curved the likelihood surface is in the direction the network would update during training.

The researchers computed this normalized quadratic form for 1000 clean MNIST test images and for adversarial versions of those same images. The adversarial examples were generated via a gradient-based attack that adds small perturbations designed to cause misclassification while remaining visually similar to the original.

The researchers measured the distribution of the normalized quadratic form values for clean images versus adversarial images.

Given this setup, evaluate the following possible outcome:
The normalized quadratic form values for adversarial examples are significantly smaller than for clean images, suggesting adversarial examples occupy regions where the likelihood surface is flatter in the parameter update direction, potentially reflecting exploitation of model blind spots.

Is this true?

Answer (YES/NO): NO